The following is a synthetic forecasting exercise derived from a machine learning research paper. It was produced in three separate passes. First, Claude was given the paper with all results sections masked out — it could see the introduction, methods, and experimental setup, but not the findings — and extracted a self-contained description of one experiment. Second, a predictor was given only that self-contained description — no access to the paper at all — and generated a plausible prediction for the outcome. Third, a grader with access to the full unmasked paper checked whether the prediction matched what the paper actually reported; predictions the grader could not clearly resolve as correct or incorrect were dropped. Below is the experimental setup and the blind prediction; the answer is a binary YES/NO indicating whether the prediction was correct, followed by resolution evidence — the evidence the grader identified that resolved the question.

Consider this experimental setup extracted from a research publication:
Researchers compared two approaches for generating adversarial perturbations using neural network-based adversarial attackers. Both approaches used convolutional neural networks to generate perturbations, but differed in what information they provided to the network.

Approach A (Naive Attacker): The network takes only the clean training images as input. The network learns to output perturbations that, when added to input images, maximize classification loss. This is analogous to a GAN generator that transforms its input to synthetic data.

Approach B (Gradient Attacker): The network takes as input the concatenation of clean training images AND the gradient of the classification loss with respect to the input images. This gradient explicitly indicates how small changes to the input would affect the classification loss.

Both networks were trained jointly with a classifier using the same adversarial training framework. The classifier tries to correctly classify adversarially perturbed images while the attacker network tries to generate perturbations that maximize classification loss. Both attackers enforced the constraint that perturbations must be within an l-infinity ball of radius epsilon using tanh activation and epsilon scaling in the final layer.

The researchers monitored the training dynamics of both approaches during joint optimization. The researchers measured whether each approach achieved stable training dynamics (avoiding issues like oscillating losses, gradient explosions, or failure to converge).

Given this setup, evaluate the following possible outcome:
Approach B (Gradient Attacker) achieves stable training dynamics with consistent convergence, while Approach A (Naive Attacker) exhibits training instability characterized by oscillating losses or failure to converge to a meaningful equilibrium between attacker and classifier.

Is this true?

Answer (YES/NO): YES